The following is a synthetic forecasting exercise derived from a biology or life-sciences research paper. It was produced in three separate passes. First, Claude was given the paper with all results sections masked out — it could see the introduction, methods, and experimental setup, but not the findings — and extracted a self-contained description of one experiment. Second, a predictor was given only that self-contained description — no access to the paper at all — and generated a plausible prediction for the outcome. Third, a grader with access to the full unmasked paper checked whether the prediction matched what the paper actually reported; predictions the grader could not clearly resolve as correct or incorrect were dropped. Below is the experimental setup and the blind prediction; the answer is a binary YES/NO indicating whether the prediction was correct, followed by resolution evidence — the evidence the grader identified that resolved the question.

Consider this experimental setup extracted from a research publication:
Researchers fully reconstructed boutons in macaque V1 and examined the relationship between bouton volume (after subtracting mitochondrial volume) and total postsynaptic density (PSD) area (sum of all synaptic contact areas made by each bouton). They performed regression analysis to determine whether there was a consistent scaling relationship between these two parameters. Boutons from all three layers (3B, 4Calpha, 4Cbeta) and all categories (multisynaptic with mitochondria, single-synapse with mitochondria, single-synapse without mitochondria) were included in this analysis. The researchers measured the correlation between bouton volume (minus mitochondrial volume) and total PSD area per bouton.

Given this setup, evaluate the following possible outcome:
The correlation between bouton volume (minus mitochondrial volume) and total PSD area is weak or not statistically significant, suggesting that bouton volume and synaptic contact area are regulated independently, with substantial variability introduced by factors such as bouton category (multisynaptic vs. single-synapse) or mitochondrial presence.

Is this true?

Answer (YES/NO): NO